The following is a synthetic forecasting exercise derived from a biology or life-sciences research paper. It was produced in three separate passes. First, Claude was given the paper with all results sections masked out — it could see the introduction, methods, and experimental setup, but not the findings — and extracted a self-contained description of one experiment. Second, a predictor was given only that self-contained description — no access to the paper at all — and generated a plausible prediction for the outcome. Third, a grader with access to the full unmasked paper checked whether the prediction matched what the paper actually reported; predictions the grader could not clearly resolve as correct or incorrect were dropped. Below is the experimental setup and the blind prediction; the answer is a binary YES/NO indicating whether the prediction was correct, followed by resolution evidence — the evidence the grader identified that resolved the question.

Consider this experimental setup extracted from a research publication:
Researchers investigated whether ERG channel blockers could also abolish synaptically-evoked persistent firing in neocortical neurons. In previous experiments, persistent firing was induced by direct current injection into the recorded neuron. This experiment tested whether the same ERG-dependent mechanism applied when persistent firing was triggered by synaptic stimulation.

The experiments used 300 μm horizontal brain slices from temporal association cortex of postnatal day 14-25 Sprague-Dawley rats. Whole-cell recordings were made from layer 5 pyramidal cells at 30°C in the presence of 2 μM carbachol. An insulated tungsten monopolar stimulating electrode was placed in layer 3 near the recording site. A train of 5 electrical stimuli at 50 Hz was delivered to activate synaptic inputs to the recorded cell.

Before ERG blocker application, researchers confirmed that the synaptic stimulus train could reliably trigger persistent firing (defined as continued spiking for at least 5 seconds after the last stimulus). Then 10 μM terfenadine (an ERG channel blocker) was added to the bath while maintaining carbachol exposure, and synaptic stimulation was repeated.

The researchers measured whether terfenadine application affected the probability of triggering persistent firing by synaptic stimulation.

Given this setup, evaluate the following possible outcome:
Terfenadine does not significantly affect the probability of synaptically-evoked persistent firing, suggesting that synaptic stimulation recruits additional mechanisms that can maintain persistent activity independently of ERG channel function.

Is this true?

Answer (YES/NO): NO